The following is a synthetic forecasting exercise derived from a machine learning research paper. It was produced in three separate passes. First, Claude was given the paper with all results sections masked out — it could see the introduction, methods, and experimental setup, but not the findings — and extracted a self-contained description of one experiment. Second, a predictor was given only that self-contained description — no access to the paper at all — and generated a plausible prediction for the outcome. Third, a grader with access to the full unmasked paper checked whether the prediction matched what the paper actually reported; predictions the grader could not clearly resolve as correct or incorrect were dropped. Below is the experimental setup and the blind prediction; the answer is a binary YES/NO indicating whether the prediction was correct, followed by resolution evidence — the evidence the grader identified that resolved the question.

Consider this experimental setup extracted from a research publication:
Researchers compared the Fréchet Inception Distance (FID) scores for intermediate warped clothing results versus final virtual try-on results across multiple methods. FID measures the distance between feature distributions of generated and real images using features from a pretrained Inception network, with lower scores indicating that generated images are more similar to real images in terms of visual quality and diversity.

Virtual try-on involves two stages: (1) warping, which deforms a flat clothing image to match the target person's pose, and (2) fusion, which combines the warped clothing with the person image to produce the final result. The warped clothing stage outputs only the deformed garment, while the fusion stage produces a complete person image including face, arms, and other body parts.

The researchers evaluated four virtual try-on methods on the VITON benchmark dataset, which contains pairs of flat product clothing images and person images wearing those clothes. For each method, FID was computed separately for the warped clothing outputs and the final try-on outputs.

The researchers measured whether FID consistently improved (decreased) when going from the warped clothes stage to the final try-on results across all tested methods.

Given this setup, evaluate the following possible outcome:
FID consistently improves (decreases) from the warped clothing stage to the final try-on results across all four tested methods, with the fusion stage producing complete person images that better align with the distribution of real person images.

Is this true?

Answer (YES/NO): YES